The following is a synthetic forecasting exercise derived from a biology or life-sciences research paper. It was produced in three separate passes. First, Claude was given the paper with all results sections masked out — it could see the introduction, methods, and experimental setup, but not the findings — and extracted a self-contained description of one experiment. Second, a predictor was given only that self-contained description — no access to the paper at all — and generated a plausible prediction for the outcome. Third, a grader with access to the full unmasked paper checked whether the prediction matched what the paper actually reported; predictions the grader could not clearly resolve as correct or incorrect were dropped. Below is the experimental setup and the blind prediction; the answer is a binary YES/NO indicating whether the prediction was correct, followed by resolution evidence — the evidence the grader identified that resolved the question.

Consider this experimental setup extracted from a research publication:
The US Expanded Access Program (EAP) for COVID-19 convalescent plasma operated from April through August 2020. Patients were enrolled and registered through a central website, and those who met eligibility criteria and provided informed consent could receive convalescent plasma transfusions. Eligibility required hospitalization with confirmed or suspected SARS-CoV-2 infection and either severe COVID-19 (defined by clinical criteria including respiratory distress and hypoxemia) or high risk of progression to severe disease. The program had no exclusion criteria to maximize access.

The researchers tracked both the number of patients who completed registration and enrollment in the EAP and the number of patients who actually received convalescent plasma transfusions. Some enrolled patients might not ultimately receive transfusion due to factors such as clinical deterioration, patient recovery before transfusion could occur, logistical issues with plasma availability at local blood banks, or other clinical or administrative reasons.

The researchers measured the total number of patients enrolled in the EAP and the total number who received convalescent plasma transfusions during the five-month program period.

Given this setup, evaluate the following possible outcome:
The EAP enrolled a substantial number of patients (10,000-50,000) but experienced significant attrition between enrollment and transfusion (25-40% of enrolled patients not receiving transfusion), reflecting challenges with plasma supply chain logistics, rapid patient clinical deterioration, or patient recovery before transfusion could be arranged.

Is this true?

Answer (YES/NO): NO